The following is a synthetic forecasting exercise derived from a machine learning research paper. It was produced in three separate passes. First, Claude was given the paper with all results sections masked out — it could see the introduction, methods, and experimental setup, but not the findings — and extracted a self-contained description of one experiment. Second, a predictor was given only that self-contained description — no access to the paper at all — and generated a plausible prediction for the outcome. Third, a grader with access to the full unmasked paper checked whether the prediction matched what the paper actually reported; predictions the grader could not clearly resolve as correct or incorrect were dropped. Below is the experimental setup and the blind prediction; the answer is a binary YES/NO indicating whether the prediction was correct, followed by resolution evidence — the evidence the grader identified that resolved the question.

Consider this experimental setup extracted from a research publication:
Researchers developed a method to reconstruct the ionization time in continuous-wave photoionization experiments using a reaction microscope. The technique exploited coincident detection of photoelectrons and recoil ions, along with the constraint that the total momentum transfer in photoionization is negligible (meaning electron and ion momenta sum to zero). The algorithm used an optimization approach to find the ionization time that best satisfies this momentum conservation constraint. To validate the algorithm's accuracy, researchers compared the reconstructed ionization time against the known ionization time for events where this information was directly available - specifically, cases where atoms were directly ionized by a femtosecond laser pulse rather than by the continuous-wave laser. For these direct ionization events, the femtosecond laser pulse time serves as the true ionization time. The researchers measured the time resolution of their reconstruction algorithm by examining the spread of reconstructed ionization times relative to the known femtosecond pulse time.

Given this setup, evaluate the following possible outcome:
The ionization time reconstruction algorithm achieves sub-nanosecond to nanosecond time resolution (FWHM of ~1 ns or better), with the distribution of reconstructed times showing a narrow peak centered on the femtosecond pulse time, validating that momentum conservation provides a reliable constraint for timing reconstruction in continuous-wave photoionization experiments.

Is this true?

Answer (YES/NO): NO